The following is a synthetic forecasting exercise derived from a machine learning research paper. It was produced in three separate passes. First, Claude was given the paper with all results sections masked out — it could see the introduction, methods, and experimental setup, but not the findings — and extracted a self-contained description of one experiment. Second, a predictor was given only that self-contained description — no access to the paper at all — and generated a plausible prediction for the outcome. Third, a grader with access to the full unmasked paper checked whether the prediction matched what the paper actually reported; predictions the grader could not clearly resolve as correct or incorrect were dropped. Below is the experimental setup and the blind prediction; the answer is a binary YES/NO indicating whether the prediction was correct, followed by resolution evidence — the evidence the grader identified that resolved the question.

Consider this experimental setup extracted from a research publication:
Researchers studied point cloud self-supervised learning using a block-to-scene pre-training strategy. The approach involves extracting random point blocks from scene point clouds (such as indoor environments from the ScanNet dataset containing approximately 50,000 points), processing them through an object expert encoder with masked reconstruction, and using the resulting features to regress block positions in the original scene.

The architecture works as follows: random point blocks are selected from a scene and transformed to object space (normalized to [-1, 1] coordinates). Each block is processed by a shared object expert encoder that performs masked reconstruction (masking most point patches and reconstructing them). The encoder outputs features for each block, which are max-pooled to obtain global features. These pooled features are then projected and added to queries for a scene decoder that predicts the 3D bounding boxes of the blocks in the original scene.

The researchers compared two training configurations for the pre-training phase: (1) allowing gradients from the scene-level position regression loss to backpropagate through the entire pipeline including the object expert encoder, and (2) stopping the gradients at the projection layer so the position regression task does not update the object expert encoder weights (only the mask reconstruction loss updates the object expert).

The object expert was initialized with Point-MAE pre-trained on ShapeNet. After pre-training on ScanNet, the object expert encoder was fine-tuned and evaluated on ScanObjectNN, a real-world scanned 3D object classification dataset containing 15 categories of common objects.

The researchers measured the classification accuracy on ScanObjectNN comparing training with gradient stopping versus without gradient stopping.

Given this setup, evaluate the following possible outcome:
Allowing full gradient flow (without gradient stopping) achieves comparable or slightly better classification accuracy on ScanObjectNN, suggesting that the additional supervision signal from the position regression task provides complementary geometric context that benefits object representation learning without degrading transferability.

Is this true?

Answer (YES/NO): NO